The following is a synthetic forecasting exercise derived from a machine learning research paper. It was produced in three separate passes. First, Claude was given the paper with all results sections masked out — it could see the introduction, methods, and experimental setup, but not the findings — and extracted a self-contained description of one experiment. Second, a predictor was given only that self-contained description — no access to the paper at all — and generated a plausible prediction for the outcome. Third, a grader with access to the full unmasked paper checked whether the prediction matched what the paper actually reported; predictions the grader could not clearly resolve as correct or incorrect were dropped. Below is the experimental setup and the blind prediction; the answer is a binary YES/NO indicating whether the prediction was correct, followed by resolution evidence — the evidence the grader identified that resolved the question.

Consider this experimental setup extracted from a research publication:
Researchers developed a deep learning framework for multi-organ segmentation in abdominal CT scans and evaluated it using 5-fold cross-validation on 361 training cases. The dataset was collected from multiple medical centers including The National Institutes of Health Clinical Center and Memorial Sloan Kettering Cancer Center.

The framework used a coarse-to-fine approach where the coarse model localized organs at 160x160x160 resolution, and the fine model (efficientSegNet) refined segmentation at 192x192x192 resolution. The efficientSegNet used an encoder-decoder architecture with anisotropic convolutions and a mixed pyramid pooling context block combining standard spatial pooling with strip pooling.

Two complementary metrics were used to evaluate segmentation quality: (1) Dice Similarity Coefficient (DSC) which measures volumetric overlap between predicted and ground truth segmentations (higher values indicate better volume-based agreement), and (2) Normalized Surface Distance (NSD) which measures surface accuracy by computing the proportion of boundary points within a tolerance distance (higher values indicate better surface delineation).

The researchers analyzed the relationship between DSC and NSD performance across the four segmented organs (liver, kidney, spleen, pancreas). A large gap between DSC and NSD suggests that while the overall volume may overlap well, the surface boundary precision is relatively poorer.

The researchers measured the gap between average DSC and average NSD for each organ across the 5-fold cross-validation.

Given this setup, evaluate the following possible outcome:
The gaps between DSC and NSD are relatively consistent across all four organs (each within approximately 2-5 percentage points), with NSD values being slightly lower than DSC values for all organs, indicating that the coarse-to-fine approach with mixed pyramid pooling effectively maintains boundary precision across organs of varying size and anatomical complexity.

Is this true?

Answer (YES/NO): NO